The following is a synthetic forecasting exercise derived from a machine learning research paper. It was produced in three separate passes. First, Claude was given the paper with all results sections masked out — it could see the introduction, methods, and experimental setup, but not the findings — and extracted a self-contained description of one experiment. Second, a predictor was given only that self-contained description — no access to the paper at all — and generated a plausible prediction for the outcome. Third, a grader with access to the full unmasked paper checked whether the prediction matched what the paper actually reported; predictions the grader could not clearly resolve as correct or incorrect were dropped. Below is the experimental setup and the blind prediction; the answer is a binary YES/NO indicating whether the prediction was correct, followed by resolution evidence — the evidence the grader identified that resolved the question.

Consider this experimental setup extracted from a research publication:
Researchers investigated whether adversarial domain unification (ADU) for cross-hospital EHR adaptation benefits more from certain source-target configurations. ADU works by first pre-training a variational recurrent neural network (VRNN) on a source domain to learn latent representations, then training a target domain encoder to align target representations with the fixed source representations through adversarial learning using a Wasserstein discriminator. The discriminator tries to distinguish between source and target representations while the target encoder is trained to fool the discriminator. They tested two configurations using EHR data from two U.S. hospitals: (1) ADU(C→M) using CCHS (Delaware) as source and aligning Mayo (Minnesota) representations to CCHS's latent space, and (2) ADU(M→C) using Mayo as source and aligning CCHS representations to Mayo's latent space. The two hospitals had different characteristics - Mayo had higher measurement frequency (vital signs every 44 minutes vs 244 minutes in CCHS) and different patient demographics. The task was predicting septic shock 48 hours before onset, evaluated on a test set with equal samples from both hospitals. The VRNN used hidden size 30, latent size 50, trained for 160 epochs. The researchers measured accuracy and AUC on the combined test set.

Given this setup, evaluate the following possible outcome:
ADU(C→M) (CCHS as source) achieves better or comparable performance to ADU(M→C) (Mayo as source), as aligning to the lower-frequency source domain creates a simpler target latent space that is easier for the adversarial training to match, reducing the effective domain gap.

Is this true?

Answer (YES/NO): NO